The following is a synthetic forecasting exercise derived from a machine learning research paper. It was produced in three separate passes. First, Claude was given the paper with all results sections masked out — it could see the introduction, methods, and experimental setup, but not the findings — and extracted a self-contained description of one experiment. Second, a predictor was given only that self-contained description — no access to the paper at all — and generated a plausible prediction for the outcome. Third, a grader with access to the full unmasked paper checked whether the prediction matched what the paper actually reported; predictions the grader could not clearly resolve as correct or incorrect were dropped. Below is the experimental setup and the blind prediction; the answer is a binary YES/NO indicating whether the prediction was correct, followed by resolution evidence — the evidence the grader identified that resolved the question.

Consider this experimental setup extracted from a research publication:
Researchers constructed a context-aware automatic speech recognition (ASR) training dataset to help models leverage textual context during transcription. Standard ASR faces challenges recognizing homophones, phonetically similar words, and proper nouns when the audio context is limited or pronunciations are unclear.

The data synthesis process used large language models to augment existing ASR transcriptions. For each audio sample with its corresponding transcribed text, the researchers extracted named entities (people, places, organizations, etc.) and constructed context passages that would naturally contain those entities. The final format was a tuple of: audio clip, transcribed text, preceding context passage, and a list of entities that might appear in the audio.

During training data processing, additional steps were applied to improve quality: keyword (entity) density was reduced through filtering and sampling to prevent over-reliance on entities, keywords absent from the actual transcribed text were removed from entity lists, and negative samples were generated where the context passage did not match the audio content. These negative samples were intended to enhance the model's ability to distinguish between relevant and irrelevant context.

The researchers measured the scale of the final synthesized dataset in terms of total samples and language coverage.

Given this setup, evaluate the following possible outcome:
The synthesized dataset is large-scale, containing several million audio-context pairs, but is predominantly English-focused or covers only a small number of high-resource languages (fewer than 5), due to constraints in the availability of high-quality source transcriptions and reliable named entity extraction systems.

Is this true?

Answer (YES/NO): YES